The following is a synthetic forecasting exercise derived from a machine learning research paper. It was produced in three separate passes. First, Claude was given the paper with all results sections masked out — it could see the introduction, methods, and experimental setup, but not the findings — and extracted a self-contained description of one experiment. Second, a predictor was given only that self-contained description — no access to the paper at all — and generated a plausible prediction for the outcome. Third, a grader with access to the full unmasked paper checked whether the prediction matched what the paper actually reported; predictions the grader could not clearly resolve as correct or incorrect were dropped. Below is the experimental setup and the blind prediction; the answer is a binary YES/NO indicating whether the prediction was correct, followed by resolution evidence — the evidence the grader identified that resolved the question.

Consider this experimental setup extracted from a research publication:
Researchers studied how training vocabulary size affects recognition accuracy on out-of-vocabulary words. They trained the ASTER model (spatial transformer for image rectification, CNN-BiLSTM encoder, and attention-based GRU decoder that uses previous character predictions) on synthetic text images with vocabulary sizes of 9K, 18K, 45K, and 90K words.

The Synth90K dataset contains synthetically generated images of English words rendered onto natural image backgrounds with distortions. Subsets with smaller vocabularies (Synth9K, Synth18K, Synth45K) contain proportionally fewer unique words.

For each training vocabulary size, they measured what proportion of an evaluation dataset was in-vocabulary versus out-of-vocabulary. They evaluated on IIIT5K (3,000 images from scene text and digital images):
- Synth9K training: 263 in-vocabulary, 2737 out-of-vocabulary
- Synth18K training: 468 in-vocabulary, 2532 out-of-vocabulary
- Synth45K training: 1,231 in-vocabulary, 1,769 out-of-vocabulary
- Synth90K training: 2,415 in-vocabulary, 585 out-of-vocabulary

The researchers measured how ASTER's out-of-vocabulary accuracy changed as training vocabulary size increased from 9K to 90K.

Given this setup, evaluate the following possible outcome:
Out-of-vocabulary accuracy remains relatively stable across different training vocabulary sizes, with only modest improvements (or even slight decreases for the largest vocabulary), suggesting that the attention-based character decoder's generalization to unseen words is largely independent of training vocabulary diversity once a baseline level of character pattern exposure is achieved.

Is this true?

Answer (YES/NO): NO